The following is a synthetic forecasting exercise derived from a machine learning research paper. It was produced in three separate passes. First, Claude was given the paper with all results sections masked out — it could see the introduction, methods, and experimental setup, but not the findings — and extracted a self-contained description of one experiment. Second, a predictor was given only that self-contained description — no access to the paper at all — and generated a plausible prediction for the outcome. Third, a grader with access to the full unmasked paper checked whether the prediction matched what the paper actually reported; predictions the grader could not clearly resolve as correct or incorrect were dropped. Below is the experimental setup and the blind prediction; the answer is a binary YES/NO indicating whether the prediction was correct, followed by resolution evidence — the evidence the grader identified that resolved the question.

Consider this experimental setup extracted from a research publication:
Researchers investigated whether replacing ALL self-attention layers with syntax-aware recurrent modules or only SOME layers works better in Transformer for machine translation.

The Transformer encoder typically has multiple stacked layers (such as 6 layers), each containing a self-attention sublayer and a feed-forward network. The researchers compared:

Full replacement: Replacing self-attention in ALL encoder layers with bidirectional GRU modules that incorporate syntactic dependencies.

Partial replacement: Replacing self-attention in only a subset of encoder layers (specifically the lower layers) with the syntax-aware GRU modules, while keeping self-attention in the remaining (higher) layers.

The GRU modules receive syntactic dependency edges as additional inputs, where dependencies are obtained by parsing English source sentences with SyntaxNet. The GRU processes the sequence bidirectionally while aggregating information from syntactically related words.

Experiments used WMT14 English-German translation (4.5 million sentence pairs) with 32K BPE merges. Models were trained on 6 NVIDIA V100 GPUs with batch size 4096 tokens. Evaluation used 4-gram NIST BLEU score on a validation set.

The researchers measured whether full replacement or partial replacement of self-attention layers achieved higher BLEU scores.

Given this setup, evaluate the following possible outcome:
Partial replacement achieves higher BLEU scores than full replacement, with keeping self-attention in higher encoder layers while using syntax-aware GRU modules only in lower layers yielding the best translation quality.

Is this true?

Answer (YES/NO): YES